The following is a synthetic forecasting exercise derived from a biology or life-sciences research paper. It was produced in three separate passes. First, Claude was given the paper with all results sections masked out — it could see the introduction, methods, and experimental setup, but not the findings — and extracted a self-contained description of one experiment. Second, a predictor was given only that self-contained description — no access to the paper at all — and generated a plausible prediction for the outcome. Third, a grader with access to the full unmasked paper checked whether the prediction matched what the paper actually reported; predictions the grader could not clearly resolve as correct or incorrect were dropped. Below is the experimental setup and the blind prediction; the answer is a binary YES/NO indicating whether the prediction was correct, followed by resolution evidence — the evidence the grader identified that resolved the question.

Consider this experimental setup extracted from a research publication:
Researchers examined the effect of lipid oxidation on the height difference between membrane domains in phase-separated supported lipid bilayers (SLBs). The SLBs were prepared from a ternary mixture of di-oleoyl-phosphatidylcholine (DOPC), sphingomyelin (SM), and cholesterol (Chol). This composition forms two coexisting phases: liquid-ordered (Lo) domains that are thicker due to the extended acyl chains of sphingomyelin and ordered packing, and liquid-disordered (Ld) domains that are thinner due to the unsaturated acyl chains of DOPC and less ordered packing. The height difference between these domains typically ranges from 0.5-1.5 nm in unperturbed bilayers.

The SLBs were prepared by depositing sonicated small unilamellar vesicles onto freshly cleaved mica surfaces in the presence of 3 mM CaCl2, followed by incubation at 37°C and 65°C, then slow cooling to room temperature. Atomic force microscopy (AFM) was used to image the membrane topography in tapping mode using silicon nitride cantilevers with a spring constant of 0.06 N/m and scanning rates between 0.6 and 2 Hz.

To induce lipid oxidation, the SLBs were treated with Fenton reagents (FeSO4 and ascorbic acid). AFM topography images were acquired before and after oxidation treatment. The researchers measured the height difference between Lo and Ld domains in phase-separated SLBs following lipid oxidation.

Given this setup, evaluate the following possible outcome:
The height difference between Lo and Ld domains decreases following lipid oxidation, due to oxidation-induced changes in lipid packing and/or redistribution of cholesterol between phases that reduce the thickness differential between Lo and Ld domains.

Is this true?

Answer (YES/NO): YES